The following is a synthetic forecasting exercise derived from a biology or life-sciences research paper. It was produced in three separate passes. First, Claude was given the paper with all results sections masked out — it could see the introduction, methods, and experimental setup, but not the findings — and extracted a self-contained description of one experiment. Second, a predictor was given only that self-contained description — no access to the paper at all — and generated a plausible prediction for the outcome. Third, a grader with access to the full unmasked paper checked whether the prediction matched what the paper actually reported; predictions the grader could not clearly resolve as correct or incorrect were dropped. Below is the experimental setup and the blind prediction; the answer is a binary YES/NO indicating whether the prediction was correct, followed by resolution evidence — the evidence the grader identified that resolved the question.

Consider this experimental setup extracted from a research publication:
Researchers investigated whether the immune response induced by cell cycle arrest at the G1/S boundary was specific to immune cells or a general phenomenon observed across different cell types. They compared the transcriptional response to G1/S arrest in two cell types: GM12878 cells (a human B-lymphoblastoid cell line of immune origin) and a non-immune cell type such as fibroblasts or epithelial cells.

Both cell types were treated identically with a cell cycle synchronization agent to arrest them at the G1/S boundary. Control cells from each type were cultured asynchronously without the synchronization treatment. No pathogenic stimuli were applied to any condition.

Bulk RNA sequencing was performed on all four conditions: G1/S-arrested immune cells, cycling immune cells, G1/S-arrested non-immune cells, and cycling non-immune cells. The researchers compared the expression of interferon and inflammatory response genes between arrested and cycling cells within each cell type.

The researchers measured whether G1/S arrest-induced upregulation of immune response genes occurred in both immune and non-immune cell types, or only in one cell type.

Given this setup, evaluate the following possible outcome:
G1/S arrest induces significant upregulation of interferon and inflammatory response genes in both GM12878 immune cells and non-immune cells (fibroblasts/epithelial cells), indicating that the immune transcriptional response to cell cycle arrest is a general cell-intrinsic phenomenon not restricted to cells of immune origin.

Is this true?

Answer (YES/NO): NO